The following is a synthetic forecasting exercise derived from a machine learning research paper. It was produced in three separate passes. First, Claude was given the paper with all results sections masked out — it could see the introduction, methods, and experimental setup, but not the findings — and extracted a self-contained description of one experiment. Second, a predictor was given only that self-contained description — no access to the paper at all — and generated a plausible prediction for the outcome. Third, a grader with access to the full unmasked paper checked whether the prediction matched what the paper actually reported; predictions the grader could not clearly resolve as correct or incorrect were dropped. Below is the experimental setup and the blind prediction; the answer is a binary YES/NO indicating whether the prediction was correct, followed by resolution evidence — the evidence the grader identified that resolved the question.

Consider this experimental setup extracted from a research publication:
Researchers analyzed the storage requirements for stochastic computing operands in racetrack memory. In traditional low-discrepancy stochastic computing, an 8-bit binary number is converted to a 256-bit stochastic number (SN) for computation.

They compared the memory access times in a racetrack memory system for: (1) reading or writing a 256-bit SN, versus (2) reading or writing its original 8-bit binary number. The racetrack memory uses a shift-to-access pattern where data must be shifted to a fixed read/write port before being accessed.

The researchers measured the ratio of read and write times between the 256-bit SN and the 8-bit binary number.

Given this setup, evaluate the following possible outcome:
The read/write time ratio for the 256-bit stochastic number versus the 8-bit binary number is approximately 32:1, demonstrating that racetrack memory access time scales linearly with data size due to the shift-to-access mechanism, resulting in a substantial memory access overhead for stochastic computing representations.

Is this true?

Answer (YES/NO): YES